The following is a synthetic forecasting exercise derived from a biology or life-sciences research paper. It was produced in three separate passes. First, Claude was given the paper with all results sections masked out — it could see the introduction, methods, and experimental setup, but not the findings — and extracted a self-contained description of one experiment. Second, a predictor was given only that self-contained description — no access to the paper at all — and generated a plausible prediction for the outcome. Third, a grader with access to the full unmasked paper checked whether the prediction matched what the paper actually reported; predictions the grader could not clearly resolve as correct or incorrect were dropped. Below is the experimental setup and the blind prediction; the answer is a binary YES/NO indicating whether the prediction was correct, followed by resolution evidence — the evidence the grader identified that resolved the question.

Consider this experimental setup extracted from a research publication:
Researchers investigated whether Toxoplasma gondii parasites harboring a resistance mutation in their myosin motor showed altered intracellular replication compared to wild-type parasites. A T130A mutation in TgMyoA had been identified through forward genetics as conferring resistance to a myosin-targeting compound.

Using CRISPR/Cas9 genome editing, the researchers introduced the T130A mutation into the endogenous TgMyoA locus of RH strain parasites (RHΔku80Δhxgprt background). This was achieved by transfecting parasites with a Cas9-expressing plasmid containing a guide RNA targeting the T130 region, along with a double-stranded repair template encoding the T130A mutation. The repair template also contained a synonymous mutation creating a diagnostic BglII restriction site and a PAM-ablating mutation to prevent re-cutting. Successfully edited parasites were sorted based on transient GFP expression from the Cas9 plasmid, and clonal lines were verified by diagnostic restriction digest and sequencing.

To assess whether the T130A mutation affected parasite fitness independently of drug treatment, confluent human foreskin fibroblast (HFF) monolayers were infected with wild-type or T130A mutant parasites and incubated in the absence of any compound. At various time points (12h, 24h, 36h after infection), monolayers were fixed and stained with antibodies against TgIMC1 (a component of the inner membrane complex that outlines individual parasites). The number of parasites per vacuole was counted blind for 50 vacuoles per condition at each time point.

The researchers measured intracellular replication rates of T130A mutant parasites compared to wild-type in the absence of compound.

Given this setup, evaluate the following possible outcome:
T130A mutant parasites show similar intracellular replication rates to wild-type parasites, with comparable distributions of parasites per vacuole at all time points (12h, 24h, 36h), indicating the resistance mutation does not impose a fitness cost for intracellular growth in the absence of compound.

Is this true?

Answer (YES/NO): YES